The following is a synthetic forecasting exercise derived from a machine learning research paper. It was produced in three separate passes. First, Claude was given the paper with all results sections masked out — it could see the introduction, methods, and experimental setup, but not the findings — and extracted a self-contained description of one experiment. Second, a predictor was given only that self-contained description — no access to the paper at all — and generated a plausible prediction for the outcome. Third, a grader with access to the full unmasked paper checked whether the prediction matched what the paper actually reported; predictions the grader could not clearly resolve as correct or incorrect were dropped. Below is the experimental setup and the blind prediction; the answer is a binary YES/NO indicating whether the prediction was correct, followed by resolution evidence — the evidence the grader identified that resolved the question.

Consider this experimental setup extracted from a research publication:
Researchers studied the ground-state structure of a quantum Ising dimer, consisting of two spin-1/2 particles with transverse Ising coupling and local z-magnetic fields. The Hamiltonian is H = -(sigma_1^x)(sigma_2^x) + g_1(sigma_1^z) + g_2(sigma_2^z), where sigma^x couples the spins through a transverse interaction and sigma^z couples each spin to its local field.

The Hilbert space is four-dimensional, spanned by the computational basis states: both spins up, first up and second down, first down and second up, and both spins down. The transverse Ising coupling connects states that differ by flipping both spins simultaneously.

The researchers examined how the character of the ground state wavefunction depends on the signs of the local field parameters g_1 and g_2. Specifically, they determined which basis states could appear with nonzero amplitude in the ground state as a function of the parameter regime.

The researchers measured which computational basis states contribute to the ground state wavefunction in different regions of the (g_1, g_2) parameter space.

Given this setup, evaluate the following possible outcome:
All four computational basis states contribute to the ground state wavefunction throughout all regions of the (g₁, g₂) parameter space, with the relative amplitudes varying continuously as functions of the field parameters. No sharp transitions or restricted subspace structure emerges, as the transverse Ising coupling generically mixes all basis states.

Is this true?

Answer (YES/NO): NO